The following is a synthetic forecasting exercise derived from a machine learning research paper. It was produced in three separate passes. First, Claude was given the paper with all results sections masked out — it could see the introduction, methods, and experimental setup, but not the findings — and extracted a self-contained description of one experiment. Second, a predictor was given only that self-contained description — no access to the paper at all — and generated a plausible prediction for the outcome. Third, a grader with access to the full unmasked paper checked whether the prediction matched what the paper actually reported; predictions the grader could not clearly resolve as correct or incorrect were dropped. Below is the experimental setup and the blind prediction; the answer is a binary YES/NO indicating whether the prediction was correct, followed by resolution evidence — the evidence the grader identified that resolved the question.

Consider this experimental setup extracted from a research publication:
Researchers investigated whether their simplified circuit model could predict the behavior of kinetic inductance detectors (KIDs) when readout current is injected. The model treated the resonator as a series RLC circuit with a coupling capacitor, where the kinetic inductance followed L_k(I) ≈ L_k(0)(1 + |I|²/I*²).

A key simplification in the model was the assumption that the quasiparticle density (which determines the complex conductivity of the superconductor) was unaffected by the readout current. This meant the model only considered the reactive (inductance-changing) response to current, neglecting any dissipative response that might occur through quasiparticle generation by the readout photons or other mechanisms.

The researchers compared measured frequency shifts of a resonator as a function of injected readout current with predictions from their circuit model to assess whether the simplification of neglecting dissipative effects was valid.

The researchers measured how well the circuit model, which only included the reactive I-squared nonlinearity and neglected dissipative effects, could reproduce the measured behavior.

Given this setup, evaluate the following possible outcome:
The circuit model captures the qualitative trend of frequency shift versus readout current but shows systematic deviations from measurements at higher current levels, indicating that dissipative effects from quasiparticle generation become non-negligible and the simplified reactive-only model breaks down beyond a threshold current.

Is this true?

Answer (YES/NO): NO